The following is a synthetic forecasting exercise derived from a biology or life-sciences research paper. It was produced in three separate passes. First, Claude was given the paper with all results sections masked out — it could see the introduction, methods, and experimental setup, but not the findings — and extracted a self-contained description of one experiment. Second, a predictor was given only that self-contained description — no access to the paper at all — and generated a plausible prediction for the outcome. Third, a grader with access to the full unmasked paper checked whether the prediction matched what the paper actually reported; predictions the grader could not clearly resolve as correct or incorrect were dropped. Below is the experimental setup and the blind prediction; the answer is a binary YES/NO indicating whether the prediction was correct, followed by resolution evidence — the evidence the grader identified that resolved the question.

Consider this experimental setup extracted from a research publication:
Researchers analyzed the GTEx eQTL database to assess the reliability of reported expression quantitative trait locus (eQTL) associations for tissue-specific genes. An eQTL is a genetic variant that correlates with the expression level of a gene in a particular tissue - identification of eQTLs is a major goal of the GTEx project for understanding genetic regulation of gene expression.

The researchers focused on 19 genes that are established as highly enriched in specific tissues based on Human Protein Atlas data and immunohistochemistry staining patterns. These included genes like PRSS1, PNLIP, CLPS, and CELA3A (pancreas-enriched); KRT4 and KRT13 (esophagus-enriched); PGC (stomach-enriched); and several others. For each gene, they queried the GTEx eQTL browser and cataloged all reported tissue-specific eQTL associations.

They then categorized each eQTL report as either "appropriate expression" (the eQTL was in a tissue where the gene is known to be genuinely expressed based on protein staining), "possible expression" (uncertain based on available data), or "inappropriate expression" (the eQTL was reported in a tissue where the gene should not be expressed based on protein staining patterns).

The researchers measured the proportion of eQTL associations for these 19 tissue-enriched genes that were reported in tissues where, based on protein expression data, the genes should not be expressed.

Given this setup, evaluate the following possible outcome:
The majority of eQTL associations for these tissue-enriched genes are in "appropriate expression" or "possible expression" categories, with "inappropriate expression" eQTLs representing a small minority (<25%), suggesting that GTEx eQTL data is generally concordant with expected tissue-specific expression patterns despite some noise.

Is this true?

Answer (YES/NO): NO